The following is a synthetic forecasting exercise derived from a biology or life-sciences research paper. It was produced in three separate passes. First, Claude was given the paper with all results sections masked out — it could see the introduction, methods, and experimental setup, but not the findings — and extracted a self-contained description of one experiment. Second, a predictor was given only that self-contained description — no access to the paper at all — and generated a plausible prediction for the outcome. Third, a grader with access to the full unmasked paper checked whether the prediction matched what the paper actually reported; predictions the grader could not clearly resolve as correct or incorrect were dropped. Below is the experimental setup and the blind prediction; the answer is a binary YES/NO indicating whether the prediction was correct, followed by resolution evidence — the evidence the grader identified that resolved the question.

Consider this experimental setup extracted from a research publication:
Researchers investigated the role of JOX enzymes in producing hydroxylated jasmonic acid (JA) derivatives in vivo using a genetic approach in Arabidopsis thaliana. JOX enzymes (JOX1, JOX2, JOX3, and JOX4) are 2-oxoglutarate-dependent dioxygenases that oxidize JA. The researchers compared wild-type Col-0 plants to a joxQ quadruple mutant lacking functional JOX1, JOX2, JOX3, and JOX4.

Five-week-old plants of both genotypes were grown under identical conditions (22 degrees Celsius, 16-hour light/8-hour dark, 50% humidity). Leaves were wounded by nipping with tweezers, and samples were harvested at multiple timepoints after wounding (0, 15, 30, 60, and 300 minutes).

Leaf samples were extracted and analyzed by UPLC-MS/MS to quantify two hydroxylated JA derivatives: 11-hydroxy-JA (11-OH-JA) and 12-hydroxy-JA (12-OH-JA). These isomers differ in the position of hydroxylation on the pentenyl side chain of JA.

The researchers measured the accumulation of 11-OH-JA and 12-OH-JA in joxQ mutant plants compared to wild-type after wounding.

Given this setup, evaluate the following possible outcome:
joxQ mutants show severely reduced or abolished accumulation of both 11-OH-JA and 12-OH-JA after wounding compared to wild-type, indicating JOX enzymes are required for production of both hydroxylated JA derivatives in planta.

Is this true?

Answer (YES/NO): NO